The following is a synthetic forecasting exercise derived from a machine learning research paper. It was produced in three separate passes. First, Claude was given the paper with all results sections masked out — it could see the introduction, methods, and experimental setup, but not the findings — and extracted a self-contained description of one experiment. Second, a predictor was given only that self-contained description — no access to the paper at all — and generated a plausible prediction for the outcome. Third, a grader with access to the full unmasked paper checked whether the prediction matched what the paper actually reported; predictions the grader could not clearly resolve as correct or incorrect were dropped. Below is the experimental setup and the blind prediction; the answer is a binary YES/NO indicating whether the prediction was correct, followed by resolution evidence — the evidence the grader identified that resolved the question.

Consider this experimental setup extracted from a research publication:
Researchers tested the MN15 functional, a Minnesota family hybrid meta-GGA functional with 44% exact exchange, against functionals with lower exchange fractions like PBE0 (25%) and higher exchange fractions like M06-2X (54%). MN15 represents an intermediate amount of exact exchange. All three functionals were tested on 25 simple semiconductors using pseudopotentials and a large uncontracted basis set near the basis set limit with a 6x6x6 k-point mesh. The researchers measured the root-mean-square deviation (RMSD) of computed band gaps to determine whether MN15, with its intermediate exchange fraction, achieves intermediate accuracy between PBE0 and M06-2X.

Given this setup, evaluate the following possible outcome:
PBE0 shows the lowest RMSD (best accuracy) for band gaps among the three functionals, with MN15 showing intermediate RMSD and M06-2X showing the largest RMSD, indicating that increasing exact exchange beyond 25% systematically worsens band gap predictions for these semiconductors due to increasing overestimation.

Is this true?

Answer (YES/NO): YES